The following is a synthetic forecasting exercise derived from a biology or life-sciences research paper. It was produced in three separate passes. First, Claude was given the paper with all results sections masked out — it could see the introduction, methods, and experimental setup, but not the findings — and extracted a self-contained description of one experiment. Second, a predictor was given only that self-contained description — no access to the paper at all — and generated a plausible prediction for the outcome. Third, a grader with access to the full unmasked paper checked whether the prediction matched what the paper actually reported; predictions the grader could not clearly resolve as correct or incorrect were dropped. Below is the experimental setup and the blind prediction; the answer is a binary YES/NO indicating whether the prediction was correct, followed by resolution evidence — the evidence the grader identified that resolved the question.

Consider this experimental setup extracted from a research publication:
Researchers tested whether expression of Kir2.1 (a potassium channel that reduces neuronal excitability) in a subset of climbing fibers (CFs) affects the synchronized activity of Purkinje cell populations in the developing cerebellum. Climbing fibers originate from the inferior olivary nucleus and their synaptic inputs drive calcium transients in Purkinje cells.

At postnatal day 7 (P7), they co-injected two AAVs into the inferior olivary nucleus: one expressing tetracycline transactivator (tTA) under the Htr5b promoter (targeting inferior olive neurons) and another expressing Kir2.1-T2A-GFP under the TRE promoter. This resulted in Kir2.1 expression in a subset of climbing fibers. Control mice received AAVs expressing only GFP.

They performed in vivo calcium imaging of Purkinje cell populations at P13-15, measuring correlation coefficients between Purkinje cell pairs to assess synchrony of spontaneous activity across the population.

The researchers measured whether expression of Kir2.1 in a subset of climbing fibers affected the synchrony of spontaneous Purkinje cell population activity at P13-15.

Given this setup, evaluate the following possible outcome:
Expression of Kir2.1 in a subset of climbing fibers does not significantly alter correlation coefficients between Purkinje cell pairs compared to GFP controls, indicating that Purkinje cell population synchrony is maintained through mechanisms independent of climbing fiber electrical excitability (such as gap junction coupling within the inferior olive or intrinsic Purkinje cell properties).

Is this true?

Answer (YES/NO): NO